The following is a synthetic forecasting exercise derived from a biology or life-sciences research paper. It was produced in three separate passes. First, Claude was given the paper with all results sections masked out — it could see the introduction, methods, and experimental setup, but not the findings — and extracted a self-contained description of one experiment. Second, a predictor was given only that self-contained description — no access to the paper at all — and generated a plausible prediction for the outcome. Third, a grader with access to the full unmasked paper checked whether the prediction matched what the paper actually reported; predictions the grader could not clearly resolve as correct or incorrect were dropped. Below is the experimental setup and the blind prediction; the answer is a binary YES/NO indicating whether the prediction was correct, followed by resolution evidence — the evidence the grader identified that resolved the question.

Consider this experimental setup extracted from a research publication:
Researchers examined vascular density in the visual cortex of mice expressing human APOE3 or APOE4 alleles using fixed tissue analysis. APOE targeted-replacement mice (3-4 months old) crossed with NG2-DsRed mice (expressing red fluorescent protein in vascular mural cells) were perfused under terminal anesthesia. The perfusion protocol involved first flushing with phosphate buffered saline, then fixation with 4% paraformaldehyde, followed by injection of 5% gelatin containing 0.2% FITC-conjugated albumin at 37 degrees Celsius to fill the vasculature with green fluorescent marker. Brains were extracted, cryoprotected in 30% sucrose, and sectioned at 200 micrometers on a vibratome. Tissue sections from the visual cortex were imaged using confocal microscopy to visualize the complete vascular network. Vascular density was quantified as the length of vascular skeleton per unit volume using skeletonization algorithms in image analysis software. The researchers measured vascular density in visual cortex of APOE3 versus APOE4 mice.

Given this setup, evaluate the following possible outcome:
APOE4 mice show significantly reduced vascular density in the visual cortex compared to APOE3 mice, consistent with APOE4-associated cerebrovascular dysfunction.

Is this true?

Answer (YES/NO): YES